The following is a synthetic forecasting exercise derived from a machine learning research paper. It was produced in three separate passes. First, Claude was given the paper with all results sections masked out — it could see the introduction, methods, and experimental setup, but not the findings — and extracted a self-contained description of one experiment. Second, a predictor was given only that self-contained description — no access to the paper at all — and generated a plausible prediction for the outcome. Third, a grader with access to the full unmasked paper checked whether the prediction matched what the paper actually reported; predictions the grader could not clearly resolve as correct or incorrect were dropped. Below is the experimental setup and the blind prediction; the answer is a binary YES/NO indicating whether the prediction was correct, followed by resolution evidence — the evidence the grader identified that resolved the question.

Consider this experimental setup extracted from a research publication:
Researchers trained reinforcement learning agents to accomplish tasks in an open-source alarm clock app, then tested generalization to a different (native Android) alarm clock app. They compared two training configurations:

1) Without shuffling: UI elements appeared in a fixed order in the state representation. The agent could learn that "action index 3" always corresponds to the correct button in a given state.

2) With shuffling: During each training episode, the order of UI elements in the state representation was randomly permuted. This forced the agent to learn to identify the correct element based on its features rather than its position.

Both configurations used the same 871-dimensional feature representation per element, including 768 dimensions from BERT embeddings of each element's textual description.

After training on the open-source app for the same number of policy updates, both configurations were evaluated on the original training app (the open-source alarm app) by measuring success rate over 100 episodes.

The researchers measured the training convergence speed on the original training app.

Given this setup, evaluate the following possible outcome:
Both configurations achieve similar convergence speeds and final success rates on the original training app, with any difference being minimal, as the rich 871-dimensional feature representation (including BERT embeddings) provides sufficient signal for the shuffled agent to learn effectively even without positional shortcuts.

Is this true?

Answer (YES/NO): NO